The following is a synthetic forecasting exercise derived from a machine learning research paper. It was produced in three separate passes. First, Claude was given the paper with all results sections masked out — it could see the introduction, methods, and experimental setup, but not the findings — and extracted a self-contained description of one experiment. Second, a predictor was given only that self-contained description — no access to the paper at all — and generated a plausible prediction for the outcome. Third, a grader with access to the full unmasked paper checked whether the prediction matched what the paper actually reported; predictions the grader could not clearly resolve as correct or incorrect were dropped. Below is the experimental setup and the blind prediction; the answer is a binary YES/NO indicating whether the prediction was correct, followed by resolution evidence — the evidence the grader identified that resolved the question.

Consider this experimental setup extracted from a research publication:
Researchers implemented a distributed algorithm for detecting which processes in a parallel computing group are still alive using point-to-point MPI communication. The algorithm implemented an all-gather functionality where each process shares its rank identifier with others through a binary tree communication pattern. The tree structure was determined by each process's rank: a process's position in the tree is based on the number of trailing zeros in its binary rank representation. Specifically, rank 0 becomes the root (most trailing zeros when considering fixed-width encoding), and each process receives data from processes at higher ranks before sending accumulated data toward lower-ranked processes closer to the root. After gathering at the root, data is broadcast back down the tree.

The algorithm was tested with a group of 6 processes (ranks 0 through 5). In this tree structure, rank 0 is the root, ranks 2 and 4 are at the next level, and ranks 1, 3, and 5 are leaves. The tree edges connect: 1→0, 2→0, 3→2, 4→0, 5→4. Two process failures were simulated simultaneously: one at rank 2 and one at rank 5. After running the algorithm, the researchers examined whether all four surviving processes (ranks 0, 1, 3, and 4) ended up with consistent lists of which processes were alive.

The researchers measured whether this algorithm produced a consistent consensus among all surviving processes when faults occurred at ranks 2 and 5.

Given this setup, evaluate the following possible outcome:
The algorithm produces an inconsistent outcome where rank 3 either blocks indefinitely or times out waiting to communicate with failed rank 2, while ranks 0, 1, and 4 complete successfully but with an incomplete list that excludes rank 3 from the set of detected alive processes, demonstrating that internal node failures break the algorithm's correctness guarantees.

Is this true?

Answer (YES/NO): NO